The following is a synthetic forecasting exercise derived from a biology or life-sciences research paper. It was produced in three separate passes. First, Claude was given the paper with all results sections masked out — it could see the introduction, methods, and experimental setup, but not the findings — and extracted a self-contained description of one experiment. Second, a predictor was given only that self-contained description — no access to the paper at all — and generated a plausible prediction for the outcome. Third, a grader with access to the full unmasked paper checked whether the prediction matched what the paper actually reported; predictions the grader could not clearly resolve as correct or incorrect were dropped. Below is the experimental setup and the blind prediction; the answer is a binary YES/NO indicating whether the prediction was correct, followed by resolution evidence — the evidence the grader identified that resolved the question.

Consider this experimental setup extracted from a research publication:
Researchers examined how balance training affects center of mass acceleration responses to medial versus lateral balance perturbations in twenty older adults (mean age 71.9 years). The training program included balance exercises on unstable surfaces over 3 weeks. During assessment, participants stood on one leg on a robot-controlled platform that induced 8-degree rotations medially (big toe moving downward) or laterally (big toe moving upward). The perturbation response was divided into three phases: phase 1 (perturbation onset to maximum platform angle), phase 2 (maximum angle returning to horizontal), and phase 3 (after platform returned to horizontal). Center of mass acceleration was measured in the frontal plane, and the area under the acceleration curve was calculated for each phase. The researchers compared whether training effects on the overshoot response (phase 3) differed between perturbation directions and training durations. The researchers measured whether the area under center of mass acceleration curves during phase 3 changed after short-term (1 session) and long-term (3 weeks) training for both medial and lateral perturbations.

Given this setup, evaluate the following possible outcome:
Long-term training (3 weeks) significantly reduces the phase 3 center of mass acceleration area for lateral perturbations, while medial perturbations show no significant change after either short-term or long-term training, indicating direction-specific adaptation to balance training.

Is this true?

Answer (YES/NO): NO